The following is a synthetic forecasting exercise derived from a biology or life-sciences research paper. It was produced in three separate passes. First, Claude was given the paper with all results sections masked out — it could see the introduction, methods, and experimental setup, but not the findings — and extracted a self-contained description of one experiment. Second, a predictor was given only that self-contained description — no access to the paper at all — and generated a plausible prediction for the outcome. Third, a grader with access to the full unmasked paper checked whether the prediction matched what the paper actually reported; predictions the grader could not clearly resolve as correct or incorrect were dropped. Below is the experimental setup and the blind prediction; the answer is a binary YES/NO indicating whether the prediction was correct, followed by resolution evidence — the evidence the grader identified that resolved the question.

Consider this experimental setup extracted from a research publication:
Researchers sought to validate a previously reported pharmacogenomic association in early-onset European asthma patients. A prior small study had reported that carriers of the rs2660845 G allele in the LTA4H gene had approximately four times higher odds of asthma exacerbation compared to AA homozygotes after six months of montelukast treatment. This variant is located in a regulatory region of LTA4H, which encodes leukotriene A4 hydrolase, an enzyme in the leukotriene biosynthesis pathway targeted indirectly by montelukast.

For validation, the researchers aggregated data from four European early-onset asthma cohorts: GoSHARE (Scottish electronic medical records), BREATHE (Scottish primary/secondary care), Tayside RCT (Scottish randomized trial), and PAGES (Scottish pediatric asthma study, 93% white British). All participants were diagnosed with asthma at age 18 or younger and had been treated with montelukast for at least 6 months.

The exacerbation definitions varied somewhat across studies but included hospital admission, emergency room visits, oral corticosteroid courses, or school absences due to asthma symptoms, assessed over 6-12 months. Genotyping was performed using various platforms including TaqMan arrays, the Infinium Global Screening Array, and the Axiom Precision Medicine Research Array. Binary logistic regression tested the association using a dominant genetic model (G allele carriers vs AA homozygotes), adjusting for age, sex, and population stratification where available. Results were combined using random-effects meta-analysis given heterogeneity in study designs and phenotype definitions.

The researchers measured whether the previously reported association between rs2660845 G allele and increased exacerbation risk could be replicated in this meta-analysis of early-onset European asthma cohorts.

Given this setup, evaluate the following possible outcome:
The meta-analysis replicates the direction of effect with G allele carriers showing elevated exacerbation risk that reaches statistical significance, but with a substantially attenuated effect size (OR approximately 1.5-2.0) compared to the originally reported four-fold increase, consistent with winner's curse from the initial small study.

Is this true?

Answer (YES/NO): NO